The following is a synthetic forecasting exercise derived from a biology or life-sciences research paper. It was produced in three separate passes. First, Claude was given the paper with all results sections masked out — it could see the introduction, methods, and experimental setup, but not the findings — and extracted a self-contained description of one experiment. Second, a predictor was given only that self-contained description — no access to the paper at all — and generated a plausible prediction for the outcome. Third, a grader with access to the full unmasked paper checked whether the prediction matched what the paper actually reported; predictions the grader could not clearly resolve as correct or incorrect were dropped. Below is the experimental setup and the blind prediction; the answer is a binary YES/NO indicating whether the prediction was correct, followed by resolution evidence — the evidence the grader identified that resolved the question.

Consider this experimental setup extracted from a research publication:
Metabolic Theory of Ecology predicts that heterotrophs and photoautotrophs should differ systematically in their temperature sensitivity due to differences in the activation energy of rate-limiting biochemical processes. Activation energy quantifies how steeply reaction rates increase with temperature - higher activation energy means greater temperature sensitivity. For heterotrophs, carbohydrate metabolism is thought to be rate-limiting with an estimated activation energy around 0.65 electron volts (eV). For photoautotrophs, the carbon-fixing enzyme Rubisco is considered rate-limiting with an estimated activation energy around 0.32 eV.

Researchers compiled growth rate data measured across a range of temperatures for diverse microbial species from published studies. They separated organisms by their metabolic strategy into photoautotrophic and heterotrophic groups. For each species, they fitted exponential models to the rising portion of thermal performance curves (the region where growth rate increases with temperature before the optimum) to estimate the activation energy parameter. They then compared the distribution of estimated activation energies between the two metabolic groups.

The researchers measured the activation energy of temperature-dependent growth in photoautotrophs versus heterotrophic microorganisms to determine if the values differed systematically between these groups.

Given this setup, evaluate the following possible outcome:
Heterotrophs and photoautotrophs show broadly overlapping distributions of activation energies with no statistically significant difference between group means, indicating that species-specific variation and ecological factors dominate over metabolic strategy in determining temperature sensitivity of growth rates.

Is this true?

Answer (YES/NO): NO